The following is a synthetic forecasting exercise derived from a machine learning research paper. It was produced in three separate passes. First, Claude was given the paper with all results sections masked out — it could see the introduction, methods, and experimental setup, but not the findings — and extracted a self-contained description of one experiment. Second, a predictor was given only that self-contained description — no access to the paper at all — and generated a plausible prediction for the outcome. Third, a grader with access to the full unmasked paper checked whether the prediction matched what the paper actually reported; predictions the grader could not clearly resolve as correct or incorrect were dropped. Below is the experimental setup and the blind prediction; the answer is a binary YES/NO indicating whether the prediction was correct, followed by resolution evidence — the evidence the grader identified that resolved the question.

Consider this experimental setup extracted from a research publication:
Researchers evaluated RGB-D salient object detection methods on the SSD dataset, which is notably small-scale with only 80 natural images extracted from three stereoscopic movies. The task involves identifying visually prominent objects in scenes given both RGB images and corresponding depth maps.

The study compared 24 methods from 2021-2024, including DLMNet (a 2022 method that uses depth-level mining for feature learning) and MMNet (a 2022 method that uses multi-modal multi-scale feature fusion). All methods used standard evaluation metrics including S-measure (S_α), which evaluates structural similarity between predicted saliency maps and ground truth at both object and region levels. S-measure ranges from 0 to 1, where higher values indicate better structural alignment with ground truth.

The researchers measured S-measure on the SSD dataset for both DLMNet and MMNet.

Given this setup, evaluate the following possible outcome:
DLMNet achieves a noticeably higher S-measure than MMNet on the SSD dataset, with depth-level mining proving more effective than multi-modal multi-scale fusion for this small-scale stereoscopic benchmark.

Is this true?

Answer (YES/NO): NO